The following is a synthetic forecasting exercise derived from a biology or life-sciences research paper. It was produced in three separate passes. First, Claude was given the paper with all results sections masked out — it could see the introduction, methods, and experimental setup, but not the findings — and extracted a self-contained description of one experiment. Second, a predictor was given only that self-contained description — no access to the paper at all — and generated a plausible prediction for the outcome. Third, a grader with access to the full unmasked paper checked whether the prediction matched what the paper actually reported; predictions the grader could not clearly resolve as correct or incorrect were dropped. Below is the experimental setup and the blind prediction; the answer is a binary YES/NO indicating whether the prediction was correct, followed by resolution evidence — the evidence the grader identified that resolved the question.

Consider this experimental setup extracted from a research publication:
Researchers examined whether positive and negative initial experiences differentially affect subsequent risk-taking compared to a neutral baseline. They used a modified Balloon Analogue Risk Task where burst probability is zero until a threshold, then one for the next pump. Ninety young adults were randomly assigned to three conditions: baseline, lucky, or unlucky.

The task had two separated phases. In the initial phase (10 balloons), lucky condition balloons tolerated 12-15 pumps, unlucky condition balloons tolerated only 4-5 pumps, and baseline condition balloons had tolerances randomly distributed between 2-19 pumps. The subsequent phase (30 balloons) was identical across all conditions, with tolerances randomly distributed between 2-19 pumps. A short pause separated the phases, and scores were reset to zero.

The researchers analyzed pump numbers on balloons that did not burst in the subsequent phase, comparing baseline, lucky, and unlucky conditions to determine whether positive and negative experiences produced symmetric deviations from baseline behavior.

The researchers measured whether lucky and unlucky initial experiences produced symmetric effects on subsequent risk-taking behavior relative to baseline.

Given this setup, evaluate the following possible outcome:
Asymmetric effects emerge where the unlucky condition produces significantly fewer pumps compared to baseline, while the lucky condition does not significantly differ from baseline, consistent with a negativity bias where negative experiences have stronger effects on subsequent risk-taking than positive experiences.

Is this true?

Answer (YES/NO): YES